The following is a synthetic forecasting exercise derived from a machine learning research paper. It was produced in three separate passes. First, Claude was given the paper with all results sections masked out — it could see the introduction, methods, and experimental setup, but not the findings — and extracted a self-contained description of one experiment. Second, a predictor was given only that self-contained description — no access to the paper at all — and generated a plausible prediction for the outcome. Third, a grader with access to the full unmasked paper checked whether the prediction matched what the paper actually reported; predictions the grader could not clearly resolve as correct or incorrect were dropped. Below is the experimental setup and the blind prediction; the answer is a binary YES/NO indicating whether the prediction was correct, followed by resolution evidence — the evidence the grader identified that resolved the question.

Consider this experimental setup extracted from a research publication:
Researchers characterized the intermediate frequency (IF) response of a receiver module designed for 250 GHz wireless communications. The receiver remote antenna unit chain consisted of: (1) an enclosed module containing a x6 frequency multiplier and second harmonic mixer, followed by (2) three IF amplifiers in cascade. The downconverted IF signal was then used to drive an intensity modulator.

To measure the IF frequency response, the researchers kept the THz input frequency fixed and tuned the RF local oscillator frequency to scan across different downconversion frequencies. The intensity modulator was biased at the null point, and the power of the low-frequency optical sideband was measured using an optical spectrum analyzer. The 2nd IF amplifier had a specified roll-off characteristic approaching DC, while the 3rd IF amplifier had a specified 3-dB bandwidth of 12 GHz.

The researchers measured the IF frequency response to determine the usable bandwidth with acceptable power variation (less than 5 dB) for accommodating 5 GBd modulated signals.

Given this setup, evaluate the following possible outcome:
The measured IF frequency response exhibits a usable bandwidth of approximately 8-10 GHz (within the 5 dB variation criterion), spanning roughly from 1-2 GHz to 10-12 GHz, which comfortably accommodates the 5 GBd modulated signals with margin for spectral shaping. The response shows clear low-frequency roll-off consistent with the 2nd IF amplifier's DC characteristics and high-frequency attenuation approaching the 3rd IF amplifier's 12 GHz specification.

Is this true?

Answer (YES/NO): NO